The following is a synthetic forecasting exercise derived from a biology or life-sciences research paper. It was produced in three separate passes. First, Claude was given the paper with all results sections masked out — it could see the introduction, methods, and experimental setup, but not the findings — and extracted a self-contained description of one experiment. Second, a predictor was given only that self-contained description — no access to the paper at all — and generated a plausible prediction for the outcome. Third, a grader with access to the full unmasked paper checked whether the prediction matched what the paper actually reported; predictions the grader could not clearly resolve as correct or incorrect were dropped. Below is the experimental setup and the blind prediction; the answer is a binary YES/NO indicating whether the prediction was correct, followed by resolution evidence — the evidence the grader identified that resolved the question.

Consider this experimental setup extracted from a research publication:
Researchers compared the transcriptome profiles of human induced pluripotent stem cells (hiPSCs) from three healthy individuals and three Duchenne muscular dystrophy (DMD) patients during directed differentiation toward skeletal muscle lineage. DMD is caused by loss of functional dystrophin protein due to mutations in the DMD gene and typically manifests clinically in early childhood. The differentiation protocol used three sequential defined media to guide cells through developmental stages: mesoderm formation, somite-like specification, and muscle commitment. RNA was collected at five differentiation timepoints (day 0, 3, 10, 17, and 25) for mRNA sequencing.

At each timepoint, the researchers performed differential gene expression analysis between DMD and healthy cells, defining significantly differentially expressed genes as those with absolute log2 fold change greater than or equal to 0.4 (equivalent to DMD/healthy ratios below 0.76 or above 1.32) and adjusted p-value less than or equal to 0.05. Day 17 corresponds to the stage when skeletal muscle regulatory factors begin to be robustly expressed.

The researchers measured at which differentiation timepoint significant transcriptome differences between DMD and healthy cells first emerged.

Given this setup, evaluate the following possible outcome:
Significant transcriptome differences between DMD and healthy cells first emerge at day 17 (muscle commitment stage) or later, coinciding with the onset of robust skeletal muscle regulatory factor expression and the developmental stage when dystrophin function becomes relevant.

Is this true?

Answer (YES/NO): NO